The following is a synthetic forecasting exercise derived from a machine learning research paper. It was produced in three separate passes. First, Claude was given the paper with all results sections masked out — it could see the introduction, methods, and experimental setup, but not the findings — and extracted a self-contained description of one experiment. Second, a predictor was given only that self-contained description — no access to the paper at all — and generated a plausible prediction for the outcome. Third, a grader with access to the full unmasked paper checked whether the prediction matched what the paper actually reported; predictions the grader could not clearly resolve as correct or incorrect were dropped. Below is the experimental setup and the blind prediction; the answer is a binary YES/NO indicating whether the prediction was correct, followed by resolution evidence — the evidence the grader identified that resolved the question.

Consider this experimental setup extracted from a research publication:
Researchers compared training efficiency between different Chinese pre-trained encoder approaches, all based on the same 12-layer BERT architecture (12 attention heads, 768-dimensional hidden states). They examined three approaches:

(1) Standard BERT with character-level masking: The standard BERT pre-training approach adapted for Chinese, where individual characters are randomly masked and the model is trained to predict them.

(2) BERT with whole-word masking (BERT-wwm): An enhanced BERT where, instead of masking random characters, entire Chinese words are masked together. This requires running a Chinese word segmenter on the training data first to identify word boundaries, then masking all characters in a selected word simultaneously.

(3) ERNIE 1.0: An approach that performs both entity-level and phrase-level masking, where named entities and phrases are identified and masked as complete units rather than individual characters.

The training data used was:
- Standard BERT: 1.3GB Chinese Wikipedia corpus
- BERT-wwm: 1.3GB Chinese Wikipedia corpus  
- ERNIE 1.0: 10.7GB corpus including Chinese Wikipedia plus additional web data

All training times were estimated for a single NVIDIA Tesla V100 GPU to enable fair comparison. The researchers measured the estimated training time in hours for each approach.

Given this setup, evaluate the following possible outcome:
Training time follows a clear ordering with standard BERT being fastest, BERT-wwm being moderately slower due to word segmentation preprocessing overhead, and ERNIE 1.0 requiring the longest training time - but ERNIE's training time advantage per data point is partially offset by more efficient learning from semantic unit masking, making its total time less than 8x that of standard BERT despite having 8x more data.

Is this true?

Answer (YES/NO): NO